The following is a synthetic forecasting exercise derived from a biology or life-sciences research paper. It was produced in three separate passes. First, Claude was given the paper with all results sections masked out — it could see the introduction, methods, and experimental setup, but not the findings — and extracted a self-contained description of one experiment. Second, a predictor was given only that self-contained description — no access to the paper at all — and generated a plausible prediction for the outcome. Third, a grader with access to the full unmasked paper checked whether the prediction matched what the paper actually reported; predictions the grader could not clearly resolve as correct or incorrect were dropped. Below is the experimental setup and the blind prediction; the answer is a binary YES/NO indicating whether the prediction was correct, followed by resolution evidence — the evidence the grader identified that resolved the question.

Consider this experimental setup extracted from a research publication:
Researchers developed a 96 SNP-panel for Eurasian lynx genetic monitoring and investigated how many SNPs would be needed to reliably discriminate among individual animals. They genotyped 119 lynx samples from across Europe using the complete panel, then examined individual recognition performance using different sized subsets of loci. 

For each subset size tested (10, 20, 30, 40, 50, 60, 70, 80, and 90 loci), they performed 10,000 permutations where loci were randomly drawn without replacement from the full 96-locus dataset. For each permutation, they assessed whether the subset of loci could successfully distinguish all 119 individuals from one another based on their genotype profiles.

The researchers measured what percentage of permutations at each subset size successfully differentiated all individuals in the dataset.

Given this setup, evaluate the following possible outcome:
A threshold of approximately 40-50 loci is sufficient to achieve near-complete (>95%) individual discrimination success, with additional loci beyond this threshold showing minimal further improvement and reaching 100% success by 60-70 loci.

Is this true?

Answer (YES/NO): NO